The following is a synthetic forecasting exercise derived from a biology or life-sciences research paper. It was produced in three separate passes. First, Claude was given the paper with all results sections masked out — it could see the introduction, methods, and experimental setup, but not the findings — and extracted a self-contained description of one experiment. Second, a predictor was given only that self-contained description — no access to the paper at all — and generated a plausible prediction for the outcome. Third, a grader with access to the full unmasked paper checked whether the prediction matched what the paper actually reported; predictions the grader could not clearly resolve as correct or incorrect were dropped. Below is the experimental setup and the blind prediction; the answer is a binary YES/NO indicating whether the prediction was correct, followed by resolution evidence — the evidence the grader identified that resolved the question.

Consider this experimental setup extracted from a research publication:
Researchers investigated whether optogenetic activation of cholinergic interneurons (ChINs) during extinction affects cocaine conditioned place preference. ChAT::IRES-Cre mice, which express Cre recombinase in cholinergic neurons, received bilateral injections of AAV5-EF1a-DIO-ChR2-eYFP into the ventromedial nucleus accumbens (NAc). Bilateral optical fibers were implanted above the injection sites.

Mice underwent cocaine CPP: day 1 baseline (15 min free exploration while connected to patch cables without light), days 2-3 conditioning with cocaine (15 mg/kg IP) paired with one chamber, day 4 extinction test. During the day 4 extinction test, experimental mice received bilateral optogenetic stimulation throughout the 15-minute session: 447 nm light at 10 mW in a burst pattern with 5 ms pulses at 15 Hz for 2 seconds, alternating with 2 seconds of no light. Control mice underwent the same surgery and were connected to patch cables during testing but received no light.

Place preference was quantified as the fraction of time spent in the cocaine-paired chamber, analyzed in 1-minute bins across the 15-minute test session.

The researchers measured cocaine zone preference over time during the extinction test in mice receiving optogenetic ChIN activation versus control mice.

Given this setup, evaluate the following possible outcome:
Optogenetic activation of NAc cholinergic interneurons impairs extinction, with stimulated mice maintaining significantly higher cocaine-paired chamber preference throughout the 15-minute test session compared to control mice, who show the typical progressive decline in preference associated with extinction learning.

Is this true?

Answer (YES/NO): NO